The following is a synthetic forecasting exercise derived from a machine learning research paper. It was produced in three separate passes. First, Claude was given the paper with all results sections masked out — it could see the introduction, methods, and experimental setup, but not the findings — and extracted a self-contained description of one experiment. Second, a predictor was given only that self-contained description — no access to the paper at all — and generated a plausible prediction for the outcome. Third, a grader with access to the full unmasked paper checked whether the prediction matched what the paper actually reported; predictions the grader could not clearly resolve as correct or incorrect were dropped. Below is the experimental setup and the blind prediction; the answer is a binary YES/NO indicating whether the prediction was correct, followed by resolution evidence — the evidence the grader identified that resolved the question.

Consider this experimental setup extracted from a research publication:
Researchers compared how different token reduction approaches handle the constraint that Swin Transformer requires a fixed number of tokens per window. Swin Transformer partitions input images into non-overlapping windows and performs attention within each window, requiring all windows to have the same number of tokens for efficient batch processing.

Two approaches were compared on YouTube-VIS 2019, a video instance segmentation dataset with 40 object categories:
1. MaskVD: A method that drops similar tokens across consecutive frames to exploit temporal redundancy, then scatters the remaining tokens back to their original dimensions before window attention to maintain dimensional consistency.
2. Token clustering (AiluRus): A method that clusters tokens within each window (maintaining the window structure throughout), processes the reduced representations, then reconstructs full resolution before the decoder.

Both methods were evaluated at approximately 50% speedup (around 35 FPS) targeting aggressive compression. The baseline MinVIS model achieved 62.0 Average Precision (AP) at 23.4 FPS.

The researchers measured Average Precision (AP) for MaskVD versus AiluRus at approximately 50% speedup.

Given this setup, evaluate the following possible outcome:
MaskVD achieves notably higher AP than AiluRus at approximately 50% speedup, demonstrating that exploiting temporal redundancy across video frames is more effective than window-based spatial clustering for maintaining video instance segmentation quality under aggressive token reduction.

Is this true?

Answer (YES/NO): NO